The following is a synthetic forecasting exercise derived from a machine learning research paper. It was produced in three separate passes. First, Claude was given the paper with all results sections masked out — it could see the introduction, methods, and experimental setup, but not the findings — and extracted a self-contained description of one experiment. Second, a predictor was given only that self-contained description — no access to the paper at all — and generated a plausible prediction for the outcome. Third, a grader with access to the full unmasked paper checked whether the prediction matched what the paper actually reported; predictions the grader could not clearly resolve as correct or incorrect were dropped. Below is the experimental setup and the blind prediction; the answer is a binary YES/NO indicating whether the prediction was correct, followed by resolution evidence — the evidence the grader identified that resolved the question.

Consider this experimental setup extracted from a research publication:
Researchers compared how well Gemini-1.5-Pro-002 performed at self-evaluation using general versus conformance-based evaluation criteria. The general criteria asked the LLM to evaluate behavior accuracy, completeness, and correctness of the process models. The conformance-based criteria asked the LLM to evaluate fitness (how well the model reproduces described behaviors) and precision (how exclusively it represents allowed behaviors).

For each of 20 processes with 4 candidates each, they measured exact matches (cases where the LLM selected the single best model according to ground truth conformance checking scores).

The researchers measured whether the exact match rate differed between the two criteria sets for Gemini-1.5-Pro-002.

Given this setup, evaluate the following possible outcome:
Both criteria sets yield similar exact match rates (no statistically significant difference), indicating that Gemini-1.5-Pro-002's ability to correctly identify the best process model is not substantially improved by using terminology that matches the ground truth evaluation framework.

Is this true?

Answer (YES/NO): YES